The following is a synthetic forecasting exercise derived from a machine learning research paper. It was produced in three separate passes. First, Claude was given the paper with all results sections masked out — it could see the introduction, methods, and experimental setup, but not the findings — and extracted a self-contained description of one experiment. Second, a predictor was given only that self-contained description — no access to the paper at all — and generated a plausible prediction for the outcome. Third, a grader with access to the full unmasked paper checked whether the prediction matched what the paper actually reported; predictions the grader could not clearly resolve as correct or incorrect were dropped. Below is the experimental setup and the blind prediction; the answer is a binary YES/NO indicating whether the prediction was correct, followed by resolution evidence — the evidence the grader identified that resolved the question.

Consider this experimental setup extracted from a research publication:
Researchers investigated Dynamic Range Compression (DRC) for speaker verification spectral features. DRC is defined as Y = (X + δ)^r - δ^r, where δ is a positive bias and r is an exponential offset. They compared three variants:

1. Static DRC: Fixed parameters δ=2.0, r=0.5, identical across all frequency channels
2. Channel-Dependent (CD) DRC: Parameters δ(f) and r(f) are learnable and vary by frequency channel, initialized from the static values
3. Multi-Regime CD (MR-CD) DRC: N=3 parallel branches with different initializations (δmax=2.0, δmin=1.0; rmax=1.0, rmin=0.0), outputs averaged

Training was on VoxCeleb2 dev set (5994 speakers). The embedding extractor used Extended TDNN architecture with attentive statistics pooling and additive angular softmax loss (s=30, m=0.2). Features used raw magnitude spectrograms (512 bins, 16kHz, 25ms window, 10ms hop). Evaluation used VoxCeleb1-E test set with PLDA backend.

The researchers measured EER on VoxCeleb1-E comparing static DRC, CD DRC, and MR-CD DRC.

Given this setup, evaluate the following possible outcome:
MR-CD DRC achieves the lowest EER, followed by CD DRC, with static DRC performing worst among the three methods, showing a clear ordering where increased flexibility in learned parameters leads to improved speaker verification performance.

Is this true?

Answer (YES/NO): NO